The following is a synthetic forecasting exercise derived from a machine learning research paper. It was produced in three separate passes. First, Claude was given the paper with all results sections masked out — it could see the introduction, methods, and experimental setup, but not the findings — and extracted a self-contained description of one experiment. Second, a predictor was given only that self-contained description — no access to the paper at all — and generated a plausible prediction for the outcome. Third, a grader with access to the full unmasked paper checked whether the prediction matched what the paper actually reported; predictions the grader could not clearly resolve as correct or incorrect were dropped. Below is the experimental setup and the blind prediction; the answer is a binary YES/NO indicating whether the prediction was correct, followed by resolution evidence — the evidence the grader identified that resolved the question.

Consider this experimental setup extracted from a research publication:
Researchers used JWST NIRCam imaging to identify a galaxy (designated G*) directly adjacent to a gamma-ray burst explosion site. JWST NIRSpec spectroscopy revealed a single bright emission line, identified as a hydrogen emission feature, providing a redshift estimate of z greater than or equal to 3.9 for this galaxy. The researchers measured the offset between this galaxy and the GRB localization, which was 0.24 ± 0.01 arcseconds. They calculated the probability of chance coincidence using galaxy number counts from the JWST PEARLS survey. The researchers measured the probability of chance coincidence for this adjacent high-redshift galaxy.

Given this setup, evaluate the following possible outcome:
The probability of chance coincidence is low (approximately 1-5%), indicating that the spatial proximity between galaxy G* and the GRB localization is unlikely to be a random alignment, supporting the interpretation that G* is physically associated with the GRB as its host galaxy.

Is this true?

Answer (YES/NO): NO